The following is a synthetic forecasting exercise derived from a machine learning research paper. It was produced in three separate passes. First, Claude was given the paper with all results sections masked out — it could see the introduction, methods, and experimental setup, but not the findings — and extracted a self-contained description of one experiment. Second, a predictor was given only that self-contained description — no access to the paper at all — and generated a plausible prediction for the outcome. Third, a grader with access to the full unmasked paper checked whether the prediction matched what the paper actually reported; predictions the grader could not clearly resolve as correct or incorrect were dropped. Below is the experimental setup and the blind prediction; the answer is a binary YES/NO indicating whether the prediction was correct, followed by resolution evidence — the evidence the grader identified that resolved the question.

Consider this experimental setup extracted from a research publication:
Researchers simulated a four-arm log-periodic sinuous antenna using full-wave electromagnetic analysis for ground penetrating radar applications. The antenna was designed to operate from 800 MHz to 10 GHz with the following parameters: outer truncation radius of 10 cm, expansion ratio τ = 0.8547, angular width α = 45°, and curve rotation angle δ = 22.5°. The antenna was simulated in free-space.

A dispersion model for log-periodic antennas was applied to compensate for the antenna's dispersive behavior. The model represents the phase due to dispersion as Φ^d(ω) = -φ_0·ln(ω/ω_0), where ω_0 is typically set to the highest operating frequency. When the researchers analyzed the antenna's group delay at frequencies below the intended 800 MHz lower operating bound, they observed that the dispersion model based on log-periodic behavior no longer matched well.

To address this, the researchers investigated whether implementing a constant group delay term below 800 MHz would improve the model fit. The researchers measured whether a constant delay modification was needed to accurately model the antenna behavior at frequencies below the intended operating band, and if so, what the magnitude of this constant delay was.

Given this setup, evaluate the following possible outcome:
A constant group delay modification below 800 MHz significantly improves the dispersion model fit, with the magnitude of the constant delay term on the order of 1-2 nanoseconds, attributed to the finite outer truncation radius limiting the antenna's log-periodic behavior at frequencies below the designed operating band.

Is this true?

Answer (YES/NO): NO